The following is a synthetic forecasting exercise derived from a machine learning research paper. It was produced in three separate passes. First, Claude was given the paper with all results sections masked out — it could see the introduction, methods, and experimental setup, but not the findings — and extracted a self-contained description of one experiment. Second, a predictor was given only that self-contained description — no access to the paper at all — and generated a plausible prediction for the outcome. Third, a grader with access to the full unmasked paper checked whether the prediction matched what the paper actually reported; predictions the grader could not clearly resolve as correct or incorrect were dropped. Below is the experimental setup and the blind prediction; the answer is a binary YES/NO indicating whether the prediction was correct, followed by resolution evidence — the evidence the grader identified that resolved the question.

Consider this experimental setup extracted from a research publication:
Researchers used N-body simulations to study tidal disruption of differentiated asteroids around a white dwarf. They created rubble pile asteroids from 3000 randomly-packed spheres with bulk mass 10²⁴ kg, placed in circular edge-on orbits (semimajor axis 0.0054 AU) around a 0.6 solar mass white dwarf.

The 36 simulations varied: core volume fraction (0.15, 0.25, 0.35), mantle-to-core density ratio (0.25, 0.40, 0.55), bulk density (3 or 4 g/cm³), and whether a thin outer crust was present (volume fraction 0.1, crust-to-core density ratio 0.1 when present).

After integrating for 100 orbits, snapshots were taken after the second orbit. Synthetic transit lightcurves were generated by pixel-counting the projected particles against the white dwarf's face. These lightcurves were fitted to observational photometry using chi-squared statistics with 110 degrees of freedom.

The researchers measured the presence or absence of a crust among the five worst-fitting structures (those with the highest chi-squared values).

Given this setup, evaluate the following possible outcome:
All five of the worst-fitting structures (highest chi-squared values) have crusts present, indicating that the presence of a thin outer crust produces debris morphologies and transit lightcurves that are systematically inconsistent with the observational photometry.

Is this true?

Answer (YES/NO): NO